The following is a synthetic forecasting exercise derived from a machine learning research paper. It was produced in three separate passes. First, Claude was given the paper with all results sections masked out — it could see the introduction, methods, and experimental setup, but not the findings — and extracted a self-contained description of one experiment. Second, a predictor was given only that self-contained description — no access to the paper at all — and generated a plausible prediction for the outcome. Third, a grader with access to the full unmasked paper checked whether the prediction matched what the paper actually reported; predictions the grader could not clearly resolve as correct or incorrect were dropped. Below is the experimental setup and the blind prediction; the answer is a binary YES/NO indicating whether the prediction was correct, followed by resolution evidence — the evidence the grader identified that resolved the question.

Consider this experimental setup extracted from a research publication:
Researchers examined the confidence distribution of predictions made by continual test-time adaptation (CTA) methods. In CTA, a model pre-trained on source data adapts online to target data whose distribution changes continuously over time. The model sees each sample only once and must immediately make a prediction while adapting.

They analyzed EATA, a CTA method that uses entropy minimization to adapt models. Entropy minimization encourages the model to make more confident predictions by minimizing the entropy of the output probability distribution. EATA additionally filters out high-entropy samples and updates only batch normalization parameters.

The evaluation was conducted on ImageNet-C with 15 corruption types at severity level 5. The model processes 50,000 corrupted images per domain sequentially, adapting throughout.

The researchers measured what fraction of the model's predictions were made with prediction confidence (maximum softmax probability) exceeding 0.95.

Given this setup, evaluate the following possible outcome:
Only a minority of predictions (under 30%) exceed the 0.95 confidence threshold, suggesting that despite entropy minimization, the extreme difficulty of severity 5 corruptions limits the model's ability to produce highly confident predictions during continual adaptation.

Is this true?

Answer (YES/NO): YES